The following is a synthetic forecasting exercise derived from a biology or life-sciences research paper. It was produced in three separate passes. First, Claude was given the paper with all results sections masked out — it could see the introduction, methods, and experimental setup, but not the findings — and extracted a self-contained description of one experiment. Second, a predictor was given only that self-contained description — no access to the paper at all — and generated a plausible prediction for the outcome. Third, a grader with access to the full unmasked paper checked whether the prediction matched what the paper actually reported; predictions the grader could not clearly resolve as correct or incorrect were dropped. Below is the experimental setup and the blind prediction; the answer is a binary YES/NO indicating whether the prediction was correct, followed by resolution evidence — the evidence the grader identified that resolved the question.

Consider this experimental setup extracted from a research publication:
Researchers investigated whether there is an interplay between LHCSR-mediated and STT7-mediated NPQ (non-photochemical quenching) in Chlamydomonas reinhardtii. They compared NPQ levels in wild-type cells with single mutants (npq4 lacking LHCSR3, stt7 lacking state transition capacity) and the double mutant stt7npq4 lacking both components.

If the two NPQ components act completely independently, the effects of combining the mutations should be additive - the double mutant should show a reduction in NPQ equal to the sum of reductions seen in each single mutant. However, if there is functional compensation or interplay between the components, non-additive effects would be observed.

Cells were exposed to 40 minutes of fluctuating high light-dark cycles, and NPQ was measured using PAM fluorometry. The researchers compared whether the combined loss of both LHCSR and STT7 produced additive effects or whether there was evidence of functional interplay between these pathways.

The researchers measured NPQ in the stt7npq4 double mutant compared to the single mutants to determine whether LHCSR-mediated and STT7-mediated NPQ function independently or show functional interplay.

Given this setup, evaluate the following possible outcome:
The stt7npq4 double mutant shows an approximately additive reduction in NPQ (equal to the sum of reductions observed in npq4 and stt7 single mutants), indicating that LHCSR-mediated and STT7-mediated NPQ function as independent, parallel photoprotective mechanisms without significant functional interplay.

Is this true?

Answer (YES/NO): NO